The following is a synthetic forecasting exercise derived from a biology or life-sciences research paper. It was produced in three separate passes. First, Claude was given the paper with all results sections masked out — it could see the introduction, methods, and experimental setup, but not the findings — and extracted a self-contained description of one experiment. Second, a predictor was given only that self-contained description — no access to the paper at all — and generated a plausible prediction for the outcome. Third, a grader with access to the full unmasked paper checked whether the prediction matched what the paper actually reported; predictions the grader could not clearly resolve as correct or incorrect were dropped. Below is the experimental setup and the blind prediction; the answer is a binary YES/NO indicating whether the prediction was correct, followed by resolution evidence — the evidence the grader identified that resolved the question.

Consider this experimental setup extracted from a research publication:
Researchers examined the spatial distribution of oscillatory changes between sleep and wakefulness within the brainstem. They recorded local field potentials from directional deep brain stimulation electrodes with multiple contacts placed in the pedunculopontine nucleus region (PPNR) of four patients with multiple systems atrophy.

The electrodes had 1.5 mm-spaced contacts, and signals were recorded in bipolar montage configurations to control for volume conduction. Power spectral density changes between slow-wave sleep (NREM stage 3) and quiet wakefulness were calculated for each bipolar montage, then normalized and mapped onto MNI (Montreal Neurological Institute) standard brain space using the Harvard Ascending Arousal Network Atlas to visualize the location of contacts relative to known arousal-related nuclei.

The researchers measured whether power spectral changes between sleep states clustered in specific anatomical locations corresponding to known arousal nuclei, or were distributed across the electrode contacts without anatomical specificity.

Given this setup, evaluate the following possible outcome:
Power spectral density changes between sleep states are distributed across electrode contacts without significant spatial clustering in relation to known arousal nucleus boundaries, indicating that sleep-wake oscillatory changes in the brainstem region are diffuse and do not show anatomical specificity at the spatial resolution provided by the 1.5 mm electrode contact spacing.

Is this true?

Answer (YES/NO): NO